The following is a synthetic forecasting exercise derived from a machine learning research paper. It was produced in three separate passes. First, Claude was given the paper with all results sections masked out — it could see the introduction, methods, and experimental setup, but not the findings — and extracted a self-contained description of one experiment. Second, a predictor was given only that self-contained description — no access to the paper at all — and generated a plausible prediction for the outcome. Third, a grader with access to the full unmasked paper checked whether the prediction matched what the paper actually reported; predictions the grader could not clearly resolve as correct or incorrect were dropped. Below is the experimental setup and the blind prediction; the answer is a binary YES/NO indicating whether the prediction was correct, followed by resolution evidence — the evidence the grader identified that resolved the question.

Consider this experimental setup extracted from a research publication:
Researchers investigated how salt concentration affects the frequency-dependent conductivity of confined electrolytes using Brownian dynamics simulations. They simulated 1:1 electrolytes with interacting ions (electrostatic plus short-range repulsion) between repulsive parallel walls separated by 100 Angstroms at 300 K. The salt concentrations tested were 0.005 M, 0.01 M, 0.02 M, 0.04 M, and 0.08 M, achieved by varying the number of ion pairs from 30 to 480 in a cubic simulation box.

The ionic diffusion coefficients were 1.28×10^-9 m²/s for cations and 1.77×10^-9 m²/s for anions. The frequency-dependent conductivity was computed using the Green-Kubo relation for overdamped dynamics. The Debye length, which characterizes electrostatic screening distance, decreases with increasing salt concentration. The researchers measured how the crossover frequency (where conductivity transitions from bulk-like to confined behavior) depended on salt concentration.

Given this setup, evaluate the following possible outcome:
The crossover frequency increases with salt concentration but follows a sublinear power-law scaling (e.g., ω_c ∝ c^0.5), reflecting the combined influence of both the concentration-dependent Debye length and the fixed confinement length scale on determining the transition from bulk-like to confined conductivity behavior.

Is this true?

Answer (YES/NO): NO